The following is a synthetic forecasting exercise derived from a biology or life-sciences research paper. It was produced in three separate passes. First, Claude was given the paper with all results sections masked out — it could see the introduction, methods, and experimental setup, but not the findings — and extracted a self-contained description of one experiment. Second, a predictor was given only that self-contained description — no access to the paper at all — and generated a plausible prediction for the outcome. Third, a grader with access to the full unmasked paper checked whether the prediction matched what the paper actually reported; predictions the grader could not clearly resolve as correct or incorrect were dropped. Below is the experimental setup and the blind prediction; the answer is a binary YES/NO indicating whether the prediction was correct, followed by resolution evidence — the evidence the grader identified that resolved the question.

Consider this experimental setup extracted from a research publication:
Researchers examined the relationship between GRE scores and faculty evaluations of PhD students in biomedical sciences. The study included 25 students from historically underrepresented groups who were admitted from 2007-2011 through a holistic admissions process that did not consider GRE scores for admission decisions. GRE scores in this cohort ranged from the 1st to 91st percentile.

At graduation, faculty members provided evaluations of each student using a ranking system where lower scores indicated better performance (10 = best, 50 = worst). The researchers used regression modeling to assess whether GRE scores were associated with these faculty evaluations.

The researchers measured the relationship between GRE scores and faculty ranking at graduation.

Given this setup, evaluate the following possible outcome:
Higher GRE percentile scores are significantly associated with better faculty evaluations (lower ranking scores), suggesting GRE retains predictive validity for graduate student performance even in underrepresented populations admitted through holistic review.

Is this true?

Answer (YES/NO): NO